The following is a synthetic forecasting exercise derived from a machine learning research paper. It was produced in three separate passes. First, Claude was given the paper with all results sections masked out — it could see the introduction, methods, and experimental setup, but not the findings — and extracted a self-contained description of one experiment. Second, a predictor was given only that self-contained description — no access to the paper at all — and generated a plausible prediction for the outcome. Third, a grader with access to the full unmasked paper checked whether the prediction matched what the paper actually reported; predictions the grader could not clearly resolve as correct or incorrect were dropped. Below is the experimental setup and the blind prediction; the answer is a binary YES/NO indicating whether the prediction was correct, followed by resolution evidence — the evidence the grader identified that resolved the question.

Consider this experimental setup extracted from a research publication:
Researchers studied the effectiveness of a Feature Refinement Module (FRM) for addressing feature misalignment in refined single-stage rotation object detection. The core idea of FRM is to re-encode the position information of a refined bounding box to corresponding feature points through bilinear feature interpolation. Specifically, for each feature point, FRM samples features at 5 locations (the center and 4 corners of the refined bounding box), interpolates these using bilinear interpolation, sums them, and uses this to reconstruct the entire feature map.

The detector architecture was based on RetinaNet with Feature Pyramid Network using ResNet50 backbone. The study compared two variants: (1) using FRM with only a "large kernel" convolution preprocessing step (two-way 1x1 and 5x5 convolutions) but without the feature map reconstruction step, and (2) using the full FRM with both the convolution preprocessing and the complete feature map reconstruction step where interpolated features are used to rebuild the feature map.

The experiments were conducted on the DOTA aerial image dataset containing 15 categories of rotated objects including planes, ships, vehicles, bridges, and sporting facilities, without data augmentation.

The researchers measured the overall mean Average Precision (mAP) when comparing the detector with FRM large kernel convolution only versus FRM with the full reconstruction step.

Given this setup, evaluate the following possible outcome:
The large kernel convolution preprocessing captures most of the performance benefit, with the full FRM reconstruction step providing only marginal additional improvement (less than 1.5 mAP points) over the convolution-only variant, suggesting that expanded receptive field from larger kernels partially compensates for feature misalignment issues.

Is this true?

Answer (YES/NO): NO